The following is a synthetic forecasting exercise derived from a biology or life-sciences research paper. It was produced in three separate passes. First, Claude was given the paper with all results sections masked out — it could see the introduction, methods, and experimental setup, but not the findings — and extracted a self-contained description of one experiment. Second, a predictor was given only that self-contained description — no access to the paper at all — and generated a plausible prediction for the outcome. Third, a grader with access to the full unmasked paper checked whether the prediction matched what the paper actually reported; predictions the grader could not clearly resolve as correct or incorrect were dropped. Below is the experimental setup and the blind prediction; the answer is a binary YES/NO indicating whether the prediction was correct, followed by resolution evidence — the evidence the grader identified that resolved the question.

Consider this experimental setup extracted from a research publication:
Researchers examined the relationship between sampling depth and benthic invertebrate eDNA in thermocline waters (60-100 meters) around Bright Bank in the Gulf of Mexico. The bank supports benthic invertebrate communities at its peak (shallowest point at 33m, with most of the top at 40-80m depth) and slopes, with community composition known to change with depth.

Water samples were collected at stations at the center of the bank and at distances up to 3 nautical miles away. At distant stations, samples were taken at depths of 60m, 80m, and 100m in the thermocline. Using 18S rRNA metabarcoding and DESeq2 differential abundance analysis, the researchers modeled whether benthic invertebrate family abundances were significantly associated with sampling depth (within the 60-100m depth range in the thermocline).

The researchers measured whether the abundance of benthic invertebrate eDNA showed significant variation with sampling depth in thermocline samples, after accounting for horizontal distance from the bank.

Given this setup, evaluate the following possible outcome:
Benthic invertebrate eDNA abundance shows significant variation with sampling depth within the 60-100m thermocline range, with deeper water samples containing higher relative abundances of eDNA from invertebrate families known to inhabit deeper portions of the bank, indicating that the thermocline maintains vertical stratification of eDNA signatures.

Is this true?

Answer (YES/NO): YES